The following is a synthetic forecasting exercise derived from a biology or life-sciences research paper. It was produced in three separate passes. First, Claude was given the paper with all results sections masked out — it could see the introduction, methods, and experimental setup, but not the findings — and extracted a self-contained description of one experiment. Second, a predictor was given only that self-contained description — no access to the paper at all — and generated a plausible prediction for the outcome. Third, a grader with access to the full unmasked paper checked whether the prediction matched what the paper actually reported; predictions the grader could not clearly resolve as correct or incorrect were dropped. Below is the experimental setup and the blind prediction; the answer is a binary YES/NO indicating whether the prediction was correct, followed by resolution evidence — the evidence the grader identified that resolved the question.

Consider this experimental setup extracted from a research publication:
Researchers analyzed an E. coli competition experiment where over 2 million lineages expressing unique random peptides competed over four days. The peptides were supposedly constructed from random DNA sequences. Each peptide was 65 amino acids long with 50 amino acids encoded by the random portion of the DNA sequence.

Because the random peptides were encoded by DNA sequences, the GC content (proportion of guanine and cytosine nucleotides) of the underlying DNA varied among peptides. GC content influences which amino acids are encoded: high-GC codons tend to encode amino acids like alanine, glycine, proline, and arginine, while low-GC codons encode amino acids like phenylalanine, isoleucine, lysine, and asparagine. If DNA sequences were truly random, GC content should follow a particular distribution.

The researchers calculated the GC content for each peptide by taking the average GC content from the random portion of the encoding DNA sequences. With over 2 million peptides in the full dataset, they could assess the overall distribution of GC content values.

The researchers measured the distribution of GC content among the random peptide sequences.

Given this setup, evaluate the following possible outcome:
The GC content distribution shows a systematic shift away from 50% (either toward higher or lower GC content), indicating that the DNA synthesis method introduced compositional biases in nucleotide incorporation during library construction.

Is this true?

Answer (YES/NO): NO